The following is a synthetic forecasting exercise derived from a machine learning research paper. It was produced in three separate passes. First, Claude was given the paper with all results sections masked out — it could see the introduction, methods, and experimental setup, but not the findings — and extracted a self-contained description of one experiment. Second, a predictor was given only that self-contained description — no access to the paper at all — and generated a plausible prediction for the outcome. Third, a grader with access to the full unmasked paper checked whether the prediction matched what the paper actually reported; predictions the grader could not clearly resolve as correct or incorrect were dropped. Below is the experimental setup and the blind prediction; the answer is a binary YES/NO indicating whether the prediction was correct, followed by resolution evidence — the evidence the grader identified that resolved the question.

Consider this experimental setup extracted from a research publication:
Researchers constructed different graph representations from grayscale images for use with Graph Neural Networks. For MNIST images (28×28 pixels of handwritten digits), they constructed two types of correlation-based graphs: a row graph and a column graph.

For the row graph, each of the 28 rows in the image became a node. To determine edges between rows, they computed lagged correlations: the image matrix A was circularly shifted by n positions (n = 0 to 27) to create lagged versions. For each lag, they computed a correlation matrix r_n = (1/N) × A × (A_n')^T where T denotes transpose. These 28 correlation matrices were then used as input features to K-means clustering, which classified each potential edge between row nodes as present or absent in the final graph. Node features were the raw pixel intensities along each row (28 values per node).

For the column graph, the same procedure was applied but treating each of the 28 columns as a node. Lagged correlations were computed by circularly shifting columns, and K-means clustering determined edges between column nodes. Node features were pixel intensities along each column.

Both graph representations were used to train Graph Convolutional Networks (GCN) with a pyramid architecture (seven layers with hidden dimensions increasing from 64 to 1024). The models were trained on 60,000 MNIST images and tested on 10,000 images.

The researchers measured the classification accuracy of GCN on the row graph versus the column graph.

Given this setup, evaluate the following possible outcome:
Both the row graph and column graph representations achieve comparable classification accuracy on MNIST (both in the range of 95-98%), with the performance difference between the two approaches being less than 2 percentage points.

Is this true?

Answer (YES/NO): NO